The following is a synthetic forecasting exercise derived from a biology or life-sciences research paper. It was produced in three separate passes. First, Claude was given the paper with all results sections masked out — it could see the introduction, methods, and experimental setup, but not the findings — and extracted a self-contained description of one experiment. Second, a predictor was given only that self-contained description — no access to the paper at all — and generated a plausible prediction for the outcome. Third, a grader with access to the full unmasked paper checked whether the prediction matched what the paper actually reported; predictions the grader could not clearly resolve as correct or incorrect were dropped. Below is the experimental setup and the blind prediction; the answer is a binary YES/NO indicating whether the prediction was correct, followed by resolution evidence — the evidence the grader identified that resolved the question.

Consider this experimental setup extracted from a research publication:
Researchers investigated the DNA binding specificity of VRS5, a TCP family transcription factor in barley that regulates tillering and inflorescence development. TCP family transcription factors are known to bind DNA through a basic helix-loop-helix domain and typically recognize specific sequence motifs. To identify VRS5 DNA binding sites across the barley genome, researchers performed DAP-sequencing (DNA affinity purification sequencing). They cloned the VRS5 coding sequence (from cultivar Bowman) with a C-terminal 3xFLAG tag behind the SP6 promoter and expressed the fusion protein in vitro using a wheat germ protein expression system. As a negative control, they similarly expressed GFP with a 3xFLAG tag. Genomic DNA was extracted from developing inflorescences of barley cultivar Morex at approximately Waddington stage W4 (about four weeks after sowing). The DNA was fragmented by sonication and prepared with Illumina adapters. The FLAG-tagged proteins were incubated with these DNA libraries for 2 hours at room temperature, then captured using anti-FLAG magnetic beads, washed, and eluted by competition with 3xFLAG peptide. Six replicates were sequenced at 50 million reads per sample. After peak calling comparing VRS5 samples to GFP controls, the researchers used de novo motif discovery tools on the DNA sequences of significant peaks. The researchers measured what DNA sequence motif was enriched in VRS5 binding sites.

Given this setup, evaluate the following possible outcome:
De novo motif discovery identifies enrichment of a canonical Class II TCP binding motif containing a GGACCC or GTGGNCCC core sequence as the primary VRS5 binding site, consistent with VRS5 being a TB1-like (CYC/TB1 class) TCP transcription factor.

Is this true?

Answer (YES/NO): NO